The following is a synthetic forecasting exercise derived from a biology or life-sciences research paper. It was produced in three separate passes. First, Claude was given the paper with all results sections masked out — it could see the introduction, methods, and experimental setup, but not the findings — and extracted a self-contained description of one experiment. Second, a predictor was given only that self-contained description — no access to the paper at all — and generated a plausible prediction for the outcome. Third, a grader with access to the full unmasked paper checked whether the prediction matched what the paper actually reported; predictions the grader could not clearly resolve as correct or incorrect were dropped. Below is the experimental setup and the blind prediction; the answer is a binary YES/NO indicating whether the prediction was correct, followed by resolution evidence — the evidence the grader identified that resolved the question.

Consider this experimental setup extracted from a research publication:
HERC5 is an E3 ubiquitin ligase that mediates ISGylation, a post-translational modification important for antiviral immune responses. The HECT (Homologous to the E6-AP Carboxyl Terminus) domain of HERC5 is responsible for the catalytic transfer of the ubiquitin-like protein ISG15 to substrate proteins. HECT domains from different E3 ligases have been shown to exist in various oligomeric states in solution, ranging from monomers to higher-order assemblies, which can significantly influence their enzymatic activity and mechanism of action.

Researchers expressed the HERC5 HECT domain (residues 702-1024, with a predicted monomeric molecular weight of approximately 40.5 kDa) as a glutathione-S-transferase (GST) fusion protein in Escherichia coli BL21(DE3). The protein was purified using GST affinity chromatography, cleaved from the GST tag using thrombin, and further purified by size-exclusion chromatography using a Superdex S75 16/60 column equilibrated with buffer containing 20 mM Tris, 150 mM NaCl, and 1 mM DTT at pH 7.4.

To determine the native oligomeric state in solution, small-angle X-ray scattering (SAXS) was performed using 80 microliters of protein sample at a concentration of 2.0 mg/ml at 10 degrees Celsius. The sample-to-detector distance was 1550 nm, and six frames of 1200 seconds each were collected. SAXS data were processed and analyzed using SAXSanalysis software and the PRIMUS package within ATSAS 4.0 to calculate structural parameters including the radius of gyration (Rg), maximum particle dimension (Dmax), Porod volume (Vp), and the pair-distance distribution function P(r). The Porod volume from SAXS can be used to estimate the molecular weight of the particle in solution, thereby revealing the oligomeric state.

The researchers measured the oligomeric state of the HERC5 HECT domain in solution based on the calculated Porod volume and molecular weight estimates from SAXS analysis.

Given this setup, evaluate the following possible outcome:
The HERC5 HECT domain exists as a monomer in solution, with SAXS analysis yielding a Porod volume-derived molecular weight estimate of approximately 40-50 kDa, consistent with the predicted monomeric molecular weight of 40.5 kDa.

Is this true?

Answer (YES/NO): NO